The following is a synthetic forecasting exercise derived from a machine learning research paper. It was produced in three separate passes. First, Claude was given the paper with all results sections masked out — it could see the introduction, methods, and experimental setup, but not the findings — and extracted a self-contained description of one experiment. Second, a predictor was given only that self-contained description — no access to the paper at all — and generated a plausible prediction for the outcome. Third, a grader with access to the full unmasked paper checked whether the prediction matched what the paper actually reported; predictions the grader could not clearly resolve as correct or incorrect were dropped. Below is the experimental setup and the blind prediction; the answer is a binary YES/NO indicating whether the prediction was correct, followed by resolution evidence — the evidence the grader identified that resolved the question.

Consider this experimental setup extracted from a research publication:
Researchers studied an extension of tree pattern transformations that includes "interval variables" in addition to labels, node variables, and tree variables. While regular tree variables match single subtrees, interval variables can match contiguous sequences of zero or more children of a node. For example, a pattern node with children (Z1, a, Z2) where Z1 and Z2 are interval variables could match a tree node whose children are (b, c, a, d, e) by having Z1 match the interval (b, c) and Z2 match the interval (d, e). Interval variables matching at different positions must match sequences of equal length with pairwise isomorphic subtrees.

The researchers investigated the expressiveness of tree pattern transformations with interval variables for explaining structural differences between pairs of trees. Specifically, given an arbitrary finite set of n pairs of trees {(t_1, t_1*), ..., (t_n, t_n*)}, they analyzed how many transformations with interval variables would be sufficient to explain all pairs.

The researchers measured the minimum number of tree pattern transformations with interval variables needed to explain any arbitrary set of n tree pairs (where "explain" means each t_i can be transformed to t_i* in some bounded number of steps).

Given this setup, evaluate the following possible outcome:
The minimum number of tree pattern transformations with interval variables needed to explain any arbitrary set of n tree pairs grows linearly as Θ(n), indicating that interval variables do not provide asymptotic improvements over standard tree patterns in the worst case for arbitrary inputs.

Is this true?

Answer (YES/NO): NO